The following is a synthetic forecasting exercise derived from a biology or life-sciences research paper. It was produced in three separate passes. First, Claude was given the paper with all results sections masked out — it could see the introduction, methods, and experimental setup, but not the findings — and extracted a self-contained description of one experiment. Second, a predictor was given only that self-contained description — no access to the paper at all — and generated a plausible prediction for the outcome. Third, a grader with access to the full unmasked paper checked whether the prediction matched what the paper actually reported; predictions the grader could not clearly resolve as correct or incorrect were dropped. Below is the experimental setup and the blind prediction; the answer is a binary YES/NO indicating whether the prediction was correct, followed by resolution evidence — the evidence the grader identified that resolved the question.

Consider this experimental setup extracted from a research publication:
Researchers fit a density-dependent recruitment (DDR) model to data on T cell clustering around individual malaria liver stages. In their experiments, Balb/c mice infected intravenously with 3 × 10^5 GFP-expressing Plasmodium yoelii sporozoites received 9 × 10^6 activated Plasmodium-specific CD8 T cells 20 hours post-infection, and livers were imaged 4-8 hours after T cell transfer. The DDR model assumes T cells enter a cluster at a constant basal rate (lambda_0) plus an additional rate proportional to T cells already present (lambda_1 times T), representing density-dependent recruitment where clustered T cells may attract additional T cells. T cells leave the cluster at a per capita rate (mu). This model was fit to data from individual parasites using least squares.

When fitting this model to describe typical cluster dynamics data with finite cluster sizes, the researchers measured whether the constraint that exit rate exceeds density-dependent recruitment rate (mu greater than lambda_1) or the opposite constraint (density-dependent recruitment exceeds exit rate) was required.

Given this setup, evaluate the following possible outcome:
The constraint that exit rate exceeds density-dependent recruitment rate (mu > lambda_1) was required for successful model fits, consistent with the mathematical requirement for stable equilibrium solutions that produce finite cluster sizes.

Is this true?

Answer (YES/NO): YES